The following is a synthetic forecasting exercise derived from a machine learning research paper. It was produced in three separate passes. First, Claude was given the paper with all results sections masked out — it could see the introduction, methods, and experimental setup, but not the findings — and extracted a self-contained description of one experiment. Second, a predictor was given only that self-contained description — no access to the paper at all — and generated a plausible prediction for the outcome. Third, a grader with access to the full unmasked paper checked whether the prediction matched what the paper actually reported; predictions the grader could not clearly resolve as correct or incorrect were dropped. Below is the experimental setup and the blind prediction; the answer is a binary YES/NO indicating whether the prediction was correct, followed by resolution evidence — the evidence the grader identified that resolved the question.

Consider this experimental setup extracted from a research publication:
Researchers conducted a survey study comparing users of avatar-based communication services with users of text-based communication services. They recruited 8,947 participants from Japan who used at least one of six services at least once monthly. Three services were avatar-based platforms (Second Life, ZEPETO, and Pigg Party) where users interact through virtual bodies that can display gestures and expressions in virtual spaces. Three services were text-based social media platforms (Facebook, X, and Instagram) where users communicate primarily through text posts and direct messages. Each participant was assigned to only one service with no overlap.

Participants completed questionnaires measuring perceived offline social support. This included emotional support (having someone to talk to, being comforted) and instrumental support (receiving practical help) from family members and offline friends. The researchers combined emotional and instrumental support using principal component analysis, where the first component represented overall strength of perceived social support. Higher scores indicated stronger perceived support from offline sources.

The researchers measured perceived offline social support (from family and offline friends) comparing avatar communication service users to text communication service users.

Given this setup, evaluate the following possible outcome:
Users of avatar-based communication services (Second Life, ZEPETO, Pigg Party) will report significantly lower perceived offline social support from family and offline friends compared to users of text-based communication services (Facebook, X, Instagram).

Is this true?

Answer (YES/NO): NO